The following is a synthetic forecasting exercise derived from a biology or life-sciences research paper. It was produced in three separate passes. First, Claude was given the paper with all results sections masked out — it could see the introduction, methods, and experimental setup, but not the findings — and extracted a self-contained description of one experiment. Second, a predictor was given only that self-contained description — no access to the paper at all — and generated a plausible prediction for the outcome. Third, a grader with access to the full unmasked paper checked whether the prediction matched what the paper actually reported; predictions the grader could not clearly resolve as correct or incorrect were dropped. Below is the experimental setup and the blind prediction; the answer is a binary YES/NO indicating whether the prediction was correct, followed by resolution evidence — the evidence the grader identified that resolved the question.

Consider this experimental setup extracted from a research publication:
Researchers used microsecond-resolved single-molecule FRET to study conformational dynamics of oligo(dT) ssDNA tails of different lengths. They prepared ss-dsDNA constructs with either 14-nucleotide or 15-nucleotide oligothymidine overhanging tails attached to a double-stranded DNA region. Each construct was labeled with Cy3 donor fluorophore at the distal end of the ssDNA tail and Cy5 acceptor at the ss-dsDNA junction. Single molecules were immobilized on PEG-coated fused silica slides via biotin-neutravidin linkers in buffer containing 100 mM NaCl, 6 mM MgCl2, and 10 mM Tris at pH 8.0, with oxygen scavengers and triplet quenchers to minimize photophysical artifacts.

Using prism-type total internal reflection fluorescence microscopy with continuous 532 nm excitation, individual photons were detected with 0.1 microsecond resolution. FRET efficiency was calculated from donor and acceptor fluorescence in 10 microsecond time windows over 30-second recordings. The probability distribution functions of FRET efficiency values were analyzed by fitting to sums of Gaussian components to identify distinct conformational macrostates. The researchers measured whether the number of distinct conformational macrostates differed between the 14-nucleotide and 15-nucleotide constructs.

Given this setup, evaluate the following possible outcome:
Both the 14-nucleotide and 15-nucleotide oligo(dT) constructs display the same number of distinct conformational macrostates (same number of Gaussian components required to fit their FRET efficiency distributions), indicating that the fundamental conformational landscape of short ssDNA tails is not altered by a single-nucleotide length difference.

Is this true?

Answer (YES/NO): YES